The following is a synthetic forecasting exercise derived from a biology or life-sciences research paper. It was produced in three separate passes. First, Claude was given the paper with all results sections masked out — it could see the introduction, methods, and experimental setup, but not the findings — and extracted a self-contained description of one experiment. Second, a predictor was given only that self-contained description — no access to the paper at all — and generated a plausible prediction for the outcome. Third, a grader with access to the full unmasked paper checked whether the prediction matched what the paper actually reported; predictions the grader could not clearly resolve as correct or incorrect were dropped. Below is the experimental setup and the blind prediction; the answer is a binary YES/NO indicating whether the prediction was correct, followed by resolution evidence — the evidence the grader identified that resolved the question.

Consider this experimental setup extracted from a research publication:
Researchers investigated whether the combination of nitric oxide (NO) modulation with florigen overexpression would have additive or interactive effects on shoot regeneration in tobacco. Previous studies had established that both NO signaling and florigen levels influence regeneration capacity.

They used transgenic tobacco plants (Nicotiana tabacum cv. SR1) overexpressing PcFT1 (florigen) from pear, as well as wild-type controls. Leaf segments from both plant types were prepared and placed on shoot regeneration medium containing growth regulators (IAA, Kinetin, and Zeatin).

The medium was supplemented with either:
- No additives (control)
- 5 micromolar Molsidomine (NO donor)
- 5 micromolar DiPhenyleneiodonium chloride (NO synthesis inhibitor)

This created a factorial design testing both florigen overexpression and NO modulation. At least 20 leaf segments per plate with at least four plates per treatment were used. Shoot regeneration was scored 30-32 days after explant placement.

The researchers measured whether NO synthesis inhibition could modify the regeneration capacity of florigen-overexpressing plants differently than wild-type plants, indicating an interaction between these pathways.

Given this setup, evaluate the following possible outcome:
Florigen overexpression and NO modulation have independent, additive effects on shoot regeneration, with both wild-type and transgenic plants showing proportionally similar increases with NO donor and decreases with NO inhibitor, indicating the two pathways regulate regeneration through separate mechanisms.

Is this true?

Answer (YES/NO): NO